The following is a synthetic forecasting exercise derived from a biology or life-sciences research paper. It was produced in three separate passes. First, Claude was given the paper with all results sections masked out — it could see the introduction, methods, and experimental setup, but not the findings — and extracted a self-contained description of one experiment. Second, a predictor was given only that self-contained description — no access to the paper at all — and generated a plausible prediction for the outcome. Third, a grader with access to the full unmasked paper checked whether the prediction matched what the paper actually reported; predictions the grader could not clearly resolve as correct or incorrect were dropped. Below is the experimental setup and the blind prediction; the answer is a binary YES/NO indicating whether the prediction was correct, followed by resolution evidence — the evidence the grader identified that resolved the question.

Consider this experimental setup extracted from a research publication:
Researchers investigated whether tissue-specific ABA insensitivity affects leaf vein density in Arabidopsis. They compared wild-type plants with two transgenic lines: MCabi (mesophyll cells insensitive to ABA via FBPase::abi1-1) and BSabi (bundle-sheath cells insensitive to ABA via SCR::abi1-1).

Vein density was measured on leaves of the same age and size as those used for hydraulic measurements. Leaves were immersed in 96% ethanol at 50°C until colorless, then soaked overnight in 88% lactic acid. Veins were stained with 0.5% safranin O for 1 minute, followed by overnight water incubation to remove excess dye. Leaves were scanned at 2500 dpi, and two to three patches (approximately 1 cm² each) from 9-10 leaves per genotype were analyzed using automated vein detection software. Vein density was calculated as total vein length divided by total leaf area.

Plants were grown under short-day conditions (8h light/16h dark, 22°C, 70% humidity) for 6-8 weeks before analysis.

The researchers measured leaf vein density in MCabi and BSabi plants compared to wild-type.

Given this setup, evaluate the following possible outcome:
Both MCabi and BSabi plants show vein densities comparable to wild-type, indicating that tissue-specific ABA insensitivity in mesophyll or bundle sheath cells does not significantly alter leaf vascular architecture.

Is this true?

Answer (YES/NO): YES